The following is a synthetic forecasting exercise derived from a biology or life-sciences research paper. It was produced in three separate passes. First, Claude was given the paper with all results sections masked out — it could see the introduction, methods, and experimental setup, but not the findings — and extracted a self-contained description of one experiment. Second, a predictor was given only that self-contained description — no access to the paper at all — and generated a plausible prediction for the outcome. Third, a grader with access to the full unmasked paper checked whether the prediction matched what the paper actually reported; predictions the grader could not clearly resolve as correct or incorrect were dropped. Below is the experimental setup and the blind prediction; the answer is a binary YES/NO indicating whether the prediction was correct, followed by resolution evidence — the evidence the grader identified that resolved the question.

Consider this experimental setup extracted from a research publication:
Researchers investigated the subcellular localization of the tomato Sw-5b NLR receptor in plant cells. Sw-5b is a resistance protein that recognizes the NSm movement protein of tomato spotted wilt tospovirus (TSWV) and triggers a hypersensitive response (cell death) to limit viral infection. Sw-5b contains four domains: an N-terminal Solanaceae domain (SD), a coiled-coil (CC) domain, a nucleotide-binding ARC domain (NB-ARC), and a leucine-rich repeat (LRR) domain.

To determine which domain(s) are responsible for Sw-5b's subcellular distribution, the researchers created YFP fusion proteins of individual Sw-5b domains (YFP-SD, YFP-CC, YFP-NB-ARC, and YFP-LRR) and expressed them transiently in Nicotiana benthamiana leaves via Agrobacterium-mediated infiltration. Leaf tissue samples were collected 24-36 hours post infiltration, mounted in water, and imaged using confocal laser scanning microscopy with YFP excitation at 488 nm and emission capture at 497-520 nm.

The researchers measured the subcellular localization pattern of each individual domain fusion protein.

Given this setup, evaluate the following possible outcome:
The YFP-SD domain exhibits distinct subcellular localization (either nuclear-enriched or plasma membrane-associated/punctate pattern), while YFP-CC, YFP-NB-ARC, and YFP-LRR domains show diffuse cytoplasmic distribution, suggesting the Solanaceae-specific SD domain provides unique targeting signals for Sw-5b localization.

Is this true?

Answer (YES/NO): NO